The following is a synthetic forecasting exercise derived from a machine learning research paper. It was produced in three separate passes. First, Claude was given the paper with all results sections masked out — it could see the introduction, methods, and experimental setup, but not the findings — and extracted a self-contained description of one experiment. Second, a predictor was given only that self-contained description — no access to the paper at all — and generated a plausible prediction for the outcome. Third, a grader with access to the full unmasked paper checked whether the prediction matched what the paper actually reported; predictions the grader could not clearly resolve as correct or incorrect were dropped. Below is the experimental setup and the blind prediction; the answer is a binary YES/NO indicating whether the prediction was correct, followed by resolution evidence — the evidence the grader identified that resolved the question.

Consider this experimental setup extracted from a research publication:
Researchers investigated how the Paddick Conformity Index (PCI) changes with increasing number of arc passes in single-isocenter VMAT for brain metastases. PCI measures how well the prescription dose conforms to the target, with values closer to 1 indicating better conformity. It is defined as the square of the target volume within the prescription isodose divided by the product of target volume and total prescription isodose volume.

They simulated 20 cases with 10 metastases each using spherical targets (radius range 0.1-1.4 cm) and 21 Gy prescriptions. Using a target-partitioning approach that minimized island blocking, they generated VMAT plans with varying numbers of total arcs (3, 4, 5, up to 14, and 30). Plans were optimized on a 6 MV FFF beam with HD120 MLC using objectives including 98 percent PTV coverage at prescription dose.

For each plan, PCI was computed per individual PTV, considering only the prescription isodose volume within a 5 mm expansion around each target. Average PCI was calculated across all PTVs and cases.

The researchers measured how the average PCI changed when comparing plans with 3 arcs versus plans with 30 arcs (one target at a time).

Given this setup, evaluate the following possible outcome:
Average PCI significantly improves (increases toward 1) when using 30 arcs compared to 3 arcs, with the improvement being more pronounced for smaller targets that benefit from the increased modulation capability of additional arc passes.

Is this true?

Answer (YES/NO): NO